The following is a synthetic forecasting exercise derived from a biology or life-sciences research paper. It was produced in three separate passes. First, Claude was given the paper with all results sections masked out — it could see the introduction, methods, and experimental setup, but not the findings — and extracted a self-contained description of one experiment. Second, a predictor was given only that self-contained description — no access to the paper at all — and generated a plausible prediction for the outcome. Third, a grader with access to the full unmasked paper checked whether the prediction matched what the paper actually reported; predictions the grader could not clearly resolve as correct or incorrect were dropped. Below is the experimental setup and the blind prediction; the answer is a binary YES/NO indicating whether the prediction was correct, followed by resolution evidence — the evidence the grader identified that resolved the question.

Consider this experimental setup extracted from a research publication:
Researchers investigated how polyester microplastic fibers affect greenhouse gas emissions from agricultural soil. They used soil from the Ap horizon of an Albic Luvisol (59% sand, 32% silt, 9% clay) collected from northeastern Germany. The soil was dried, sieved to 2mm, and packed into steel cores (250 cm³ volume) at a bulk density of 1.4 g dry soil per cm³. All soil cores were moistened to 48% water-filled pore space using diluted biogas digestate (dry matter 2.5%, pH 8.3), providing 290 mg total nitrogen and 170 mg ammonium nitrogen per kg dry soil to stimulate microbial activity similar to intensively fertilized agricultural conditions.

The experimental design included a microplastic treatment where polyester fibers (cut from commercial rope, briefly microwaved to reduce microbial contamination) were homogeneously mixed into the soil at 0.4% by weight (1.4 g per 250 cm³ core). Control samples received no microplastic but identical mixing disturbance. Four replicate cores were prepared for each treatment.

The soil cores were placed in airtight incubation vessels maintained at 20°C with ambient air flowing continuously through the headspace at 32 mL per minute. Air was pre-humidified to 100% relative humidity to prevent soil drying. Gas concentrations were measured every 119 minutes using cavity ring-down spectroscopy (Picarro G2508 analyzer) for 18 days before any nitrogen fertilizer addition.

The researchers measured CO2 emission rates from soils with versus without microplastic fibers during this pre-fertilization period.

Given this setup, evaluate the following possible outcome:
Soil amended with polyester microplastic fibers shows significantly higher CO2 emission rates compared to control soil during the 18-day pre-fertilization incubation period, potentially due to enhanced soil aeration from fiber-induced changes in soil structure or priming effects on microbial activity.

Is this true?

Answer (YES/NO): NO